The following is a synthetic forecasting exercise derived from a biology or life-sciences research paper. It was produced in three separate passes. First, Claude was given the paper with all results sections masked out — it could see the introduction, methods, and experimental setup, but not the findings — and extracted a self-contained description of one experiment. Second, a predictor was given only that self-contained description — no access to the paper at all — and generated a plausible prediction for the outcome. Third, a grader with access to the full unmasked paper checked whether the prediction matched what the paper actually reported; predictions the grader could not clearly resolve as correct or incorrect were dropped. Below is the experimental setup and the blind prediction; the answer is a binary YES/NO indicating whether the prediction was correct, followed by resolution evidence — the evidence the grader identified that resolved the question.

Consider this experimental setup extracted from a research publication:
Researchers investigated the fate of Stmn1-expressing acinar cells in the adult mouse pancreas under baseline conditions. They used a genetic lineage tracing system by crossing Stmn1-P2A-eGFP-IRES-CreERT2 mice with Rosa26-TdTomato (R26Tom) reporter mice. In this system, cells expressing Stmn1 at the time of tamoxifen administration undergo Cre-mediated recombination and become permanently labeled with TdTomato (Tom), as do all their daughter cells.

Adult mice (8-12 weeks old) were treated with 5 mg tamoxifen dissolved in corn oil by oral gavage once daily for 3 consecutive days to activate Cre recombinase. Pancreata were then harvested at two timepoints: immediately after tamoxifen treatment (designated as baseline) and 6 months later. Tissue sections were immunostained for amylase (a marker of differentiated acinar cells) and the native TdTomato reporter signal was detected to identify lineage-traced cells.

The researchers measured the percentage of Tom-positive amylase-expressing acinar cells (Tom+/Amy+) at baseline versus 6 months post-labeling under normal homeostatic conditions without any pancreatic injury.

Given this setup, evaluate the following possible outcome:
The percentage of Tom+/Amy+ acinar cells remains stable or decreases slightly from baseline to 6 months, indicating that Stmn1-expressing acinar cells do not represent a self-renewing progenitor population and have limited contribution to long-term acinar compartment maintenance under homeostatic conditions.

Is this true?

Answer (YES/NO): NO